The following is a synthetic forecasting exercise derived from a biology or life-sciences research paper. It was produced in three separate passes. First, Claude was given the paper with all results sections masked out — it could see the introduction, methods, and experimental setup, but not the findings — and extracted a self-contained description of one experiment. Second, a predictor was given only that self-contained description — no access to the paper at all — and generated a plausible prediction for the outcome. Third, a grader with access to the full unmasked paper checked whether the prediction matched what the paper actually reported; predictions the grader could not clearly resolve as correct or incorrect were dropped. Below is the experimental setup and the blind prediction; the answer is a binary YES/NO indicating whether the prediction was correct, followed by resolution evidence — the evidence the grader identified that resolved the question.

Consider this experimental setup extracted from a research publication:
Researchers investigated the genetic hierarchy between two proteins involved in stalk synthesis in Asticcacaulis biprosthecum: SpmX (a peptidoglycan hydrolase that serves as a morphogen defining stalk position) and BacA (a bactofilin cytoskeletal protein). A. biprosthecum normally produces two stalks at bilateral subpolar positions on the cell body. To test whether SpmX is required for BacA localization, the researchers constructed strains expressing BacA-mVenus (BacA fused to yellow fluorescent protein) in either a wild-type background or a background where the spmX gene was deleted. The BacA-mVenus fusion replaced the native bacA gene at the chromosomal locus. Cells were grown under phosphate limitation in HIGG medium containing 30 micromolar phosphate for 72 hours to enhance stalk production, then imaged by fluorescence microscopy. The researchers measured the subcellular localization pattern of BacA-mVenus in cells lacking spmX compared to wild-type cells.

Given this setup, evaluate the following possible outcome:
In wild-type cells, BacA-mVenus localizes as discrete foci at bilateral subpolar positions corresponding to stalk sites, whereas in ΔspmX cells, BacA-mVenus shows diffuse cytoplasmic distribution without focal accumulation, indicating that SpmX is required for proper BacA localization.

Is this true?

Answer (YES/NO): NO